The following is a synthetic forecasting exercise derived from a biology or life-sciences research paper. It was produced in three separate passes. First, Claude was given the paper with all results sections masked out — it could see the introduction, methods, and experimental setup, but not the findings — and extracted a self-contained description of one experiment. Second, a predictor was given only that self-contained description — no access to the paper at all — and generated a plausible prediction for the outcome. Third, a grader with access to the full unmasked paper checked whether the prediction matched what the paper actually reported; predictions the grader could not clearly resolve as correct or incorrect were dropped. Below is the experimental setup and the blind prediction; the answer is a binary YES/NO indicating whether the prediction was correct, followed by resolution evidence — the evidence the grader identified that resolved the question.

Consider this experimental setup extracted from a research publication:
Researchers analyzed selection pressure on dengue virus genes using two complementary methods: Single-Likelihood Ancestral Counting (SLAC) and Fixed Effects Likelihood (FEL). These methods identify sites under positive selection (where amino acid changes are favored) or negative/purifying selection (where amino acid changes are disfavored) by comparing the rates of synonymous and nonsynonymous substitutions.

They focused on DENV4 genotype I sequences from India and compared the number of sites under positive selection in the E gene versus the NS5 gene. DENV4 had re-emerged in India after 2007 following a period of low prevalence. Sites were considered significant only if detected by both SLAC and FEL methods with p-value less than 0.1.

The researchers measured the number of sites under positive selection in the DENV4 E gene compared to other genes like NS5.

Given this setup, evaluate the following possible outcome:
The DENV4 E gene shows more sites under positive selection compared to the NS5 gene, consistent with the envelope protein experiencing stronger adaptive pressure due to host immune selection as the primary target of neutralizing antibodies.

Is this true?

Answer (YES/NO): NO